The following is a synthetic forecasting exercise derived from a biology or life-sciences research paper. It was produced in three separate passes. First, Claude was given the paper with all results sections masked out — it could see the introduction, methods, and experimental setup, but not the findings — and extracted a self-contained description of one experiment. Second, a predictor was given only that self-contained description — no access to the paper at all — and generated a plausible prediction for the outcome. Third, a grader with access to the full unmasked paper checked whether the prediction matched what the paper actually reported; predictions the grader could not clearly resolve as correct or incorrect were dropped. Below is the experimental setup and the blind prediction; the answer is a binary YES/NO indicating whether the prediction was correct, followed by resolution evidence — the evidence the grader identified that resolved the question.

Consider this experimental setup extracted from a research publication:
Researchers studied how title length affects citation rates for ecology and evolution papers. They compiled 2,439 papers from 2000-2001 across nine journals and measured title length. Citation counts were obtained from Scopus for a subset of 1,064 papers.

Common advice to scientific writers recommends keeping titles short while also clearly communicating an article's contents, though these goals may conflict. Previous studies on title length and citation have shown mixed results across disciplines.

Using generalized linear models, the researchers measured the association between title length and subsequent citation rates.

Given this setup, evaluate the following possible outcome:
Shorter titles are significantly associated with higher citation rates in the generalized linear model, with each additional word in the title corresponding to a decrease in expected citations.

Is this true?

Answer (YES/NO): NO